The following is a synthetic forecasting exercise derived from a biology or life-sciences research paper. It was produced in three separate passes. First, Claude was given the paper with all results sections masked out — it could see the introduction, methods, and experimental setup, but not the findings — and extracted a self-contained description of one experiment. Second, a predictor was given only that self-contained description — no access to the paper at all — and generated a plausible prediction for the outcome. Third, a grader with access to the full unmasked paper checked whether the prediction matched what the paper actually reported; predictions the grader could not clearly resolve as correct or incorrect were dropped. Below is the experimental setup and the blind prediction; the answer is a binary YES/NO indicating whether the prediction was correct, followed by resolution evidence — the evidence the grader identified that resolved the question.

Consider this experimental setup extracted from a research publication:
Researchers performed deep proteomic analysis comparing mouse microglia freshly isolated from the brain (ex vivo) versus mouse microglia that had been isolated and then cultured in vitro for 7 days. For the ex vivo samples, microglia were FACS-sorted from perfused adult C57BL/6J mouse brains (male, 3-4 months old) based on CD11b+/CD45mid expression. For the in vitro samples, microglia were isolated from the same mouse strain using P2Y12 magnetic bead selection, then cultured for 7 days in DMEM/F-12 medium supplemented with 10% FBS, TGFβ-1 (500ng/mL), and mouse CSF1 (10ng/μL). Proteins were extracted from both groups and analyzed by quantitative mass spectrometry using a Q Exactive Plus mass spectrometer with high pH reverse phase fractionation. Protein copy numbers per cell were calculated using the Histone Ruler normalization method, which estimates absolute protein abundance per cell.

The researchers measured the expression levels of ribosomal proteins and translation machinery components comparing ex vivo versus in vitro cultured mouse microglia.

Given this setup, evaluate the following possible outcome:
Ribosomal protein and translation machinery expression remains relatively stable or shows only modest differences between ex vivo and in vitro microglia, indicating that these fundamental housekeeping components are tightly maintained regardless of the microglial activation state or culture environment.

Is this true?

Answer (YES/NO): NO